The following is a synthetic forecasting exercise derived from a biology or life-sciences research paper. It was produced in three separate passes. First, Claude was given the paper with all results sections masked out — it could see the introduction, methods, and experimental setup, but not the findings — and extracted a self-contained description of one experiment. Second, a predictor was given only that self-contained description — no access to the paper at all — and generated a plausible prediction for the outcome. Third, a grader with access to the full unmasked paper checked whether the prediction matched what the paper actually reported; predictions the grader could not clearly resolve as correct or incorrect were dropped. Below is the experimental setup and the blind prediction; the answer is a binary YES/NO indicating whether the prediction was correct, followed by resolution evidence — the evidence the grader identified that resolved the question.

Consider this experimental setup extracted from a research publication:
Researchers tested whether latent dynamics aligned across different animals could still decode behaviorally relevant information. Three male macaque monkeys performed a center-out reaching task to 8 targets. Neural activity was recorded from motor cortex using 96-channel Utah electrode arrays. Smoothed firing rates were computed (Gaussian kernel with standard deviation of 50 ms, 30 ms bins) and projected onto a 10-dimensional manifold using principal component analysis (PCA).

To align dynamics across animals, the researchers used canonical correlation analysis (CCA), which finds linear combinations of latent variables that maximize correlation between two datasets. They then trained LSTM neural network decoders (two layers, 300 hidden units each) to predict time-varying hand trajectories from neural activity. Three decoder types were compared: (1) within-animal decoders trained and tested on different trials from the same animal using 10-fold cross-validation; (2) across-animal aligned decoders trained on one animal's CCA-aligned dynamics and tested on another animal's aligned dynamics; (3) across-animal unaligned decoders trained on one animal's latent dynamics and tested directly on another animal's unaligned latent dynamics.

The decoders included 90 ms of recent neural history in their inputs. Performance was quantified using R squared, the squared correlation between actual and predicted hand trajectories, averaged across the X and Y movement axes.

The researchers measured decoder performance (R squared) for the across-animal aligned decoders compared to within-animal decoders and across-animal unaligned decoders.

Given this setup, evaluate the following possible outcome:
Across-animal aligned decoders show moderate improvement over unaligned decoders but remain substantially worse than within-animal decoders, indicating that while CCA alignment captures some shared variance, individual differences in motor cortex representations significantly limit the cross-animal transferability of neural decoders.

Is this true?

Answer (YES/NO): NO